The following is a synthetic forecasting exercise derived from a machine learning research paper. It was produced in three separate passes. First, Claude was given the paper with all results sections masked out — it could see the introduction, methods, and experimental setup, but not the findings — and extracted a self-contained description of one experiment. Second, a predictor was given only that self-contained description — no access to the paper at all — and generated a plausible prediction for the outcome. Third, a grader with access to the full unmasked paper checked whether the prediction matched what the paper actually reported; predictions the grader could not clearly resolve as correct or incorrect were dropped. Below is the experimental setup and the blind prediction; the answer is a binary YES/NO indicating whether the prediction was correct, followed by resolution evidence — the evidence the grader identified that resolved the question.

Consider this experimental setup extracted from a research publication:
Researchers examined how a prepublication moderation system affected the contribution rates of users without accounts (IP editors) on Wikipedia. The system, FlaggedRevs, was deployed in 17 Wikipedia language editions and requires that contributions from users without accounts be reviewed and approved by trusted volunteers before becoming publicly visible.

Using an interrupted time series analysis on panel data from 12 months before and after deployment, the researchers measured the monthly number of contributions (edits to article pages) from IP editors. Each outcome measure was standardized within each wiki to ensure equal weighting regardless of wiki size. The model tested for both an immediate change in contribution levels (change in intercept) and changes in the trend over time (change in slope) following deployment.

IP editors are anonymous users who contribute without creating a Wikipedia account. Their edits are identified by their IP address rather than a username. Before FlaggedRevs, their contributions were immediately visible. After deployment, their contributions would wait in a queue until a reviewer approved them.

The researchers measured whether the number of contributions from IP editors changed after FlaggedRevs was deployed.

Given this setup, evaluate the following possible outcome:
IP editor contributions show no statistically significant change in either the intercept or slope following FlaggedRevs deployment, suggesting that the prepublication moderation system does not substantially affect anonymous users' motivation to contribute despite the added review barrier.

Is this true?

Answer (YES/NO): NO